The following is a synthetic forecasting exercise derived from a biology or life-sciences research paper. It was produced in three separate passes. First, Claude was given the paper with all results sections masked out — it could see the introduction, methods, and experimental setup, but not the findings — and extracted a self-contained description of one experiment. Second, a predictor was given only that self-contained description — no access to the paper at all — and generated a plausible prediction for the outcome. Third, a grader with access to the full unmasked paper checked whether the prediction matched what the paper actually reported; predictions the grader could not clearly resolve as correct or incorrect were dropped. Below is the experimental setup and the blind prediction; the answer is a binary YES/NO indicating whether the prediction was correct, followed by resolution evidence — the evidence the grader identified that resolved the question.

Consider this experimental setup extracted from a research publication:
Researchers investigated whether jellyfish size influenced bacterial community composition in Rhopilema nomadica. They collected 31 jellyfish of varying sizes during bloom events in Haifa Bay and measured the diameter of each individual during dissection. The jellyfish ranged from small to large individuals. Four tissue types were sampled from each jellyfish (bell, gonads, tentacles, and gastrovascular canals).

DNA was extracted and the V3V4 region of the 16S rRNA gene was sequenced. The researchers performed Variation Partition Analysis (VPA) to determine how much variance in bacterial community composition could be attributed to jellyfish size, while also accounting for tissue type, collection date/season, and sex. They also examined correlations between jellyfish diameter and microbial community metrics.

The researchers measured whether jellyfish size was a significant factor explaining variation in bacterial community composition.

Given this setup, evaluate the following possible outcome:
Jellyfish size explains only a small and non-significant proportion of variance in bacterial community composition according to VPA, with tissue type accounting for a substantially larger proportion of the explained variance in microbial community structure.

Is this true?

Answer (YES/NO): YES